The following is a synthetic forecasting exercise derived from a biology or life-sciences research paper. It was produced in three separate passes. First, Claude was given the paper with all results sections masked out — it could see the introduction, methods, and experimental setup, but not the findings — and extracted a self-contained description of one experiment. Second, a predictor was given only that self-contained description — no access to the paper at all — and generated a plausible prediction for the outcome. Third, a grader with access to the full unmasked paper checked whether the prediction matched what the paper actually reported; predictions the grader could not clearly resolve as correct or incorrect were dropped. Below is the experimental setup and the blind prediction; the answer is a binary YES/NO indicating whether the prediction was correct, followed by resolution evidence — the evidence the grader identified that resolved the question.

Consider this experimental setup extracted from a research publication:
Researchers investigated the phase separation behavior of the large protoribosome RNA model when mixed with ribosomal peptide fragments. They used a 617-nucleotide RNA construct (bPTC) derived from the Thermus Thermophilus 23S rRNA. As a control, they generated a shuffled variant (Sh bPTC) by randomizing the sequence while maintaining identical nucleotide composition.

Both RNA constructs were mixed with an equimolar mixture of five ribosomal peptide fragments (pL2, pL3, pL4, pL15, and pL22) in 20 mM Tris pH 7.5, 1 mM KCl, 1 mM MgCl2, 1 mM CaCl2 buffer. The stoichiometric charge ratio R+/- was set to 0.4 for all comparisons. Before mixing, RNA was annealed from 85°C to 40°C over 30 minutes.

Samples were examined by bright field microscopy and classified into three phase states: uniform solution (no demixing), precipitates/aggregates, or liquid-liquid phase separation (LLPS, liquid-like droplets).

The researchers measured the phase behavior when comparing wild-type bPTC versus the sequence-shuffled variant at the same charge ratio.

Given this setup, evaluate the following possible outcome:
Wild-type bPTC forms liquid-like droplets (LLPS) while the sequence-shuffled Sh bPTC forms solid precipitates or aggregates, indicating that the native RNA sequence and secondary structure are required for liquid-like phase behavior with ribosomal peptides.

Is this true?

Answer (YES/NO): YES